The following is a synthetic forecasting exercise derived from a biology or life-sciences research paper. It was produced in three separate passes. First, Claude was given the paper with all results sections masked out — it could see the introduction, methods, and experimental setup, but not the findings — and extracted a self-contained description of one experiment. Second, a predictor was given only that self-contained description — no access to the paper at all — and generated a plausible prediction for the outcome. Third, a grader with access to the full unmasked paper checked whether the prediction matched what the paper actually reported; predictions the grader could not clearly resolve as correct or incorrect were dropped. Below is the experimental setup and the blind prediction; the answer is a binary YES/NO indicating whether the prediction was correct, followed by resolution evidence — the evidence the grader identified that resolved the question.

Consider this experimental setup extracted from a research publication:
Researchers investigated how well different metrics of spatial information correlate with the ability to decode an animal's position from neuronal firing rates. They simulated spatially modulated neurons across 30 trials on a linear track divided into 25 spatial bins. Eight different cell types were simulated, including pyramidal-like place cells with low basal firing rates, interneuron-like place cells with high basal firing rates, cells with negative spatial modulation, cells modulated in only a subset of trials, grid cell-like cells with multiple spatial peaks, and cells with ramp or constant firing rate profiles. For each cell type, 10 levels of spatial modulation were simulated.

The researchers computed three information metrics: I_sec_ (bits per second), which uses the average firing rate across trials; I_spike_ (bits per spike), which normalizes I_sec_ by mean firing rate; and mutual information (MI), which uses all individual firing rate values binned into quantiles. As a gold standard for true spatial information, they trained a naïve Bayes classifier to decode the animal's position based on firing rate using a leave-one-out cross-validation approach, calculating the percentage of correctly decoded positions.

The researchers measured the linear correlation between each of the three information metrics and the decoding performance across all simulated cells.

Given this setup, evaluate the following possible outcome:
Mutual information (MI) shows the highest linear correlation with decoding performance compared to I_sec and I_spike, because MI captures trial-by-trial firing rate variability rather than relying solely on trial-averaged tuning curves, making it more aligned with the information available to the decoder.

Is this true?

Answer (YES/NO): YES